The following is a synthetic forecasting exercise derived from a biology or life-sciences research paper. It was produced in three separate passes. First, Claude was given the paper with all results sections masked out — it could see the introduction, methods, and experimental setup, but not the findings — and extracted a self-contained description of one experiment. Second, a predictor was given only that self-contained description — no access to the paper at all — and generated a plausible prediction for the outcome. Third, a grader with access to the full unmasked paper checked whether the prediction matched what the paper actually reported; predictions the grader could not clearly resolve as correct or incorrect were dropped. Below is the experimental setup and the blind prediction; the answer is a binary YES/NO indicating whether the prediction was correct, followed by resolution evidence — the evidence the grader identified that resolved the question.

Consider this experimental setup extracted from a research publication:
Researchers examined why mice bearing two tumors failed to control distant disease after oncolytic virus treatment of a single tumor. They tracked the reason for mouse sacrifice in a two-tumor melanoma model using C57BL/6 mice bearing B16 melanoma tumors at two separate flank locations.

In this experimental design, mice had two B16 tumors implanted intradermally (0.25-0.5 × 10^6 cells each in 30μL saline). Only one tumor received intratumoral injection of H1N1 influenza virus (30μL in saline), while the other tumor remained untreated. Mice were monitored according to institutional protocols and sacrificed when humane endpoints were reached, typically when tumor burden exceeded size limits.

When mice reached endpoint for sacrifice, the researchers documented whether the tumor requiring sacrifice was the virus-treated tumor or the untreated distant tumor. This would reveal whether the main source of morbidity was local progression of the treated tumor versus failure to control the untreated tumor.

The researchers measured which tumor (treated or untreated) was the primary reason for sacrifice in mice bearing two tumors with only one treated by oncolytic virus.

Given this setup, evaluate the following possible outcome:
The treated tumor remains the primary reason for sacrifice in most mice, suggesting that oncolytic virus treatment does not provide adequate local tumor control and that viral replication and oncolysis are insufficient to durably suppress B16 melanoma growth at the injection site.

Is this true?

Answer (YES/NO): NO